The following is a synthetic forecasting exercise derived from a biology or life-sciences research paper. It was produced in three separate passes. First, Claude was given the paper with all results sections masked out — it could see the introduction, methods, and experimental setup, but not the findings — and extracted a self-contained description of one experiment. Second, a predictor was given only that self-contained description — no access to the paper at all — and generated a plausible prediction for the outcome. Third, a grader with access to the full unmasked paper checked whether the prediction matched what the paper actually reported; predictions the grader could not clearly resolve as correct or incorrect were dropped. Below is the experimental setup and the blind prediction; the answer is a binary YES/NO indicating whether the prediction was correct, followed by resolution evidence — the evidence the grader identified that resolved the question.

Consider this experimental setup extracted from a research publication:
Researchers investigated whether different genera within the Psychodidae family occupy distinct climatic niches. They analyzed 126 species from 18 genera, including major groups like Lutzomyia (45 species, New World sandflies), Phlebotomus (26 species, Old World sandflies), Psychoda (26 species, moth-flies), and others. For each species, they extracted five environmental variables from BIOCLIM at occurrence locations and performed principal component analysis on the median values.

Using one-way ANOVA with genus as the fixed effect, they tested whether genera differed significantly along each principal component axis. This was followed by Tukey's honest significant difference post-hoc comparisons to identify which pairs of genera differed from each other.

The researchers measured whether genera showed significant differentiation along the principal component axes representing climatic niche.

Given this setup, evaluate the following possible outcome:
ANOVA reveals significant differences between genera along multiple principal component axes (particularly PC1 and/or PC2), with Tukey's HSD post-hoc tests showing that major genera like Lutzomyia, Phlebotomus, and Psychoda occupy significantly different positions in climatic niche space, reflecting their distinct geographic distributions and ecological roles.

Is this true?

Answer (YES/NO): NO